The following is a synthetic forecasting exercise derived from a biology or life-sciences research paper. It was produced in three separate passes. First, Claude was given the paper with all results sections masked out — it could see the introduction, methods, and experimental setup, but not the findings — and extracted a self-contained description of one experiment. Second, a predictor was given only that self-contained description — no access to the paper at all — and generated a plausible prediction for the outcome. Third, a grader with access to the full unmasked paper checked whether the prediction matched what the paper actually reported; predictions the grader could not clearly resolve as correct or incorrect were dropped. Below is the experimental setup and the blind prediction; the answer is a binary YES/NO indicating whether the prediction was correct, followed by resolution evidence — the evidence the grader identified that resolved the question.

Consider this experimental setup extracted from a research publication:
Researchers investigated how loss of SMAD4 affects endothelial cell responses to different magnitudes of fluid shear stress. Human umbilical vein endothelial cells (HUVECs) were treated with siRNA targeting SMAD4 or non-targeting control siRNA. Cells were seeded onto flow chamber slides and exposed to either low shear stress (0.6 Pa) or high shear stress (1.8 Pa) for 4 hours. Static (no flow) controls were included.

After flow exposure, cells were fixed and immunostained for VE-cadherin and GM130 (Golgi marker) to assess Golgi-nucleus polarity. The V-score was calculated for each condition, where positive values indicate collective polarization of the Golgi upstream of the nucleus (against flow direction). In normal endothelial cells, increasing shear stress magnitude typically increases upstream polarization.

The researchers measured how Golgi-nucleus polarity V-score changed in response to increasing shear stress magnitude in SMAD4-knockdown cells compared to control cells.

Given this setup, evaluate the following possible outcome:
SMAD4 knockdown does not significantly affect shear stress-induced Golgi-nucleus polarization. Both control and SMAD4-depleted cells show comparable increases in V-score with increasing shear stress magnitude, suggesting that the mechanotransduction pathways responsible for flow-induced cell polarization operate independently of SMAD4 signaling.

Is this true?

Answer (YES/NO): NO